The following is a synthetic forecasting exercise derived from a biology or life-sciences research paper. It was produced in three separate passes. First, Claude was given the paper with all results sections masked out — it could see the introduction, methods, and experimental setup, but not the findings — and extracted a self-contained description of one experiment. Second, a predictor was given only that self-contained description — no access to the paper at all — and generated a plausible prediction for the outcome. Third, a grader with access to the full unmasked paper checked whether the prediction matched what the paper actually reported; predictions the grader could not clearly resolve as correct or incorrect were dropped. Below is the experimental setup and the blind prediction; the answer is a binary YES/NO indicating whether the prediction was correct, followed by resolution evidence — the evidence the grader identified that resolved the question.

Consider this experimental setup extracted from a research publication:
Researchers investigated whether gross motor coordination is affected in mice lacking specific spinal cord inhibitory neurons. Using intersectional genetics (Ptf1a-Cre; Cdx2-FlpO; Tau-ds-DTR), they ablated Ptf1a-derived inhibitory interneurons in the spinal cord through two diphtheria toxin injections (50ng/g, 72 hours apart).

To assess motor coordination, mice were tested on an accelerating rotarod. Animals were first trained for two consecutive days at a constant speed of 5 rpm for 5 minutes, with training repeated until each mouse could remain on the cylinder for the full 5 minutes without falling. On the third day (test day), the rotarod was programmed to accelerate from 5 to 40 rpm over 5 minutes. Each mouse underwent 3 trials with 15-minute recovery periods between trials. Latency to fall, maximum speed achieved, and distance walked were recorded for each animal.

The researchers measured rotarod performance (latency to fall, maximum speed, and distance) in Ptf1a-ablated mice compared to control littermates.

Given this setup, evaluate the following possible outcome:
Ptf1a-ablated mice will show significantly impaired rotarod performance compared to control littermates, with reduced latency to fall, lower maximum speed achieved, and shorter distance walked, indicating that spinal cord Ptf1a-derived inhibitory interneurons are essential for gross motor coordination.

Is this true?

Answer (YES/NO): NO